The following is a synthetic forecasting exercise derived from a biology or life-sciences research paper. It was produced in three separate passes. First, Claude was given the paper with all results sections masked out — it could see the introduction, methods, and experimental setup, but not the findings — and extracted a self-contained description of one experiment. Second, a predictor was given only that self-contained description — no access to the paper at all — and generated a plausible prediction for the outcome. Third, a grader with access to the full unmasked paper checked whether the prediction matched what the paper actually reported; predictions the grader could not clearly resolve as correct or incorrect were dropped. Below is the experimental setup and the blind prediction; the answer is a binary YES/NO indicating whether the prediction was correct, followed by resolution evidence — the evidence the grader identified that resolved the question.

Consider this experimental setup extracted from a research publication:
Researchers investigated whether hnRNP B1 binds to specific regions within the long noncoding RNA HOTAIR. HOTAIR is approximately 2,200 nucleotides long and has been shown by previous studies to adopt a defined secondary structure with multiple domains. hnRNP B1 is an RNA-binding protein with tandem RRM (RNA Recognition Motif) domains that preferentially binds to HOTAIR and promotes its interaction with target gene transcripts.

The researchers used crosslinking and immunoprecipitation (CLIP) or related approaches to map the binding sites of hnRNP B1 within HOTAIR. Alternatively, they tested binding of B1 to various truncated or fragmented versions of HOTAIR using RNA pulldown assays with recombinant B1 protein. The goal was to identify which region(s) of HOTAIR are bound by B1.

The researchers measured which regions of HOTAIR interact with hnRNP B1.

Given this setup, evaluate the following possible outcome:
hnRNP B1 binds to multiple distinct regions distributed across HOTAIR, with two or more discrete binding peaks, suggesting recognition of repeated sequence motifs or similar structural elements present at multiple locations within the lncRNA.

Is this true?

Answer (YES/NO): YES